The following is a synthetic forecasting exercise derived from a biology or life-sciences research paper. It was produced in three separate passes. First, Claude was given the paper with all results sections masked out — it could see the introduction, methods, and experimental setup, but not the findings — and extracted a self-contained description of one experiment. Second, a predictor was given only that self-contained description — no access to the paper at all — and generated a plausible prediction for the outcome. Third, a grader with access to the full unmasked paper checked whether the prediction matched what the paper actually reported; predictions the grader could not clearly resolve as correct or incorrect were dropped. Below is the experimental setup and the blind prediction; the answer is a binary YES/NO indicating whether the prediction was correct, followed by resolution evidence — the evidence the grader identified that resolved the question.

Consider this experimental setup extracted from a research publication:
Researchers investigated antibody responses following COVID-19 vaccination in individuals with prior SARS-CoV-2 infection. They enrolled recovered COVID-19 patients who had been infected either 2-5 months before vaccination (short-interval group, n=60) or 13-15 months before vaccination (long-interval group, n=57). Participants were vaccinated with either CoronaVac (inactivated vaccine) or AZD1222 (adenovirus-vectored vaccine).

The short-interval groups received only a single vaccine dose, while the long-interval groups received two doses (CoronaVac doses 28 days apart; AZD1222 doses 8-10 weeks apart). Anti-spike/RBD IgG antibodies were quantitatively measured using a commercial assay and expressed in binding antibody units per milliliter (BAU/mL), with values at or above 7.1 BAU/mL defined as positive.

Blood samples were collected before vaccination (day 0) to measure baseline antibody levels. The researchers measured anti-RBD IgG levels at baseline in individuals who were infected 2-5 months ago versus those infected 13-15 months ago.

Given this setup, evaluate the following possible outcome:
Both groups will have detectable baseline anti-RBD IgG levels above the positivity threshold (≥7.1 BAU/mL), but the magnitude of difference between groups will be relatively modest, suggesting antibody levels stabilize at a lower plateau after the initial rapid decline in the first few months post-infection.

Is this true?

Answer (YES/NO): NO